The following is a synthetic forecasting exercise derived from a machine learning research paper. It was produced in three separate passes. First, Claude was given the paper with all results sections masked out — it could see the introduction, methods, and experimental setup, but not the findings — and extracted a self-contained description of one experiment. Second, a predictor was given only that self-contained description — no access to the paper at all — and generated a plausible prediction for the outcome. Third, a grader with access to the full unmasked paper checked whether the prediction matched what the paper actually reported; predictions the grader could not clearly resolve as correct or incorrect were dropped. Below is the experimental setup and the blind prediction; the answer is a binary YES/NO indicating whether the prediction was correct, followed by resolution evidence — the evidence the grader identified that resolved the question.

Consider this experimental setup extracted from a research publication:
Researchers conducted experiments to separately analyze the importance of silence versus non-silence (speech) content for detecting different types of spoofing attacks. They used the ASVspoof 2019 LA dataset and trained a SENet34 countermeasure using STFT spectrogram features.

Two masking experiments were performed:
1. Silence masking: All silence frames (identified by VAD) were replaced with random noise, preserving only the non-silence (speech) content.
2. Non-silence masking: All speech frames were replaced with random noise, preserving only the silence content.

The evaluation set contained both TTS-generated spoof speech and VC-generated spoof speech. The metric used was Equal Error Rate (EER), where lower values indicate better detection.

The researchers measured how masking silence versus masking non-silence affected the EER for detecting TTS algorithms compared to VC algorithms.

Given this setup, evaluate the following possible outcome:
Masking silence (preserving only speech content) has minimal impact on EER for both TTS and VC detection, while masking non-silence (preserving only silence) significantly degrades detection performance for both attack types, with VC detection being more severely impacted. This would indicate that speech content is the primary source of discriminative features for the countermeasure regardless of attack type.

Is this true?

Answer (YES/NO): NO